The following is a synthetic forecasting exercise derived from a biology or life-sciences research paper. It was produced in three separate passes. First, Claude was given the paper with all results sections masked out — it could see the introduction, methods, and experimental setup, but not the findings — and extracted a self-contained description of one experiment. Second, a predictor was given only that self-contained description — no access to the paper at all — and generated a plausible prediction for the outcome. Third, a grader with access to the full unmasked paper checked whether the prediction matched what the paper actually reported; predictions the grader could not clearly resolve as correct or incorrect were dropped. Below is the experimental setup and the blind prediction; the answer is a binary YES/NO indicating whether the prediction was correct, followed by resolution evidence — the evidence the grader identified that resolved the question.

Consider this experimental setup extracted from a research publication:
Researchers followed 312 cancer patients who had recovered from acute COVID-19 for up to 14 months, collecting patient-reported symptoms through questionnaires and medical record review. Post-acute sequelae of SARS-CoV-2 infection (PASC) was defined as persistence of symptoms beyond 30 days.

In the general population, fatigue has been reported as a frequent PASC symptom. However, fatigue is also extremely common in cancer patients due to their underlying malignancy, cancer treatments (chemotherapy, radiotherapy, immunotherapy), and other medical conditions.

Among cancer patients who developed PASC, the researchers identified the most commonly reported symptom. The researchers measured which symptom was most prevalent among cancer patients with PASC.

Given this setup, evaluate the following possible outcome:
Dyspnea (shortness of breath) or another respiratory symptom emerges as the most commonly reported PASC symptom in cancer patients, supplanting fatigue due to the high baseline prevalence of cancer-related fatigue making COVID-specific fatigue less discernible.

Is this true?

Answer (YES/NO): NO